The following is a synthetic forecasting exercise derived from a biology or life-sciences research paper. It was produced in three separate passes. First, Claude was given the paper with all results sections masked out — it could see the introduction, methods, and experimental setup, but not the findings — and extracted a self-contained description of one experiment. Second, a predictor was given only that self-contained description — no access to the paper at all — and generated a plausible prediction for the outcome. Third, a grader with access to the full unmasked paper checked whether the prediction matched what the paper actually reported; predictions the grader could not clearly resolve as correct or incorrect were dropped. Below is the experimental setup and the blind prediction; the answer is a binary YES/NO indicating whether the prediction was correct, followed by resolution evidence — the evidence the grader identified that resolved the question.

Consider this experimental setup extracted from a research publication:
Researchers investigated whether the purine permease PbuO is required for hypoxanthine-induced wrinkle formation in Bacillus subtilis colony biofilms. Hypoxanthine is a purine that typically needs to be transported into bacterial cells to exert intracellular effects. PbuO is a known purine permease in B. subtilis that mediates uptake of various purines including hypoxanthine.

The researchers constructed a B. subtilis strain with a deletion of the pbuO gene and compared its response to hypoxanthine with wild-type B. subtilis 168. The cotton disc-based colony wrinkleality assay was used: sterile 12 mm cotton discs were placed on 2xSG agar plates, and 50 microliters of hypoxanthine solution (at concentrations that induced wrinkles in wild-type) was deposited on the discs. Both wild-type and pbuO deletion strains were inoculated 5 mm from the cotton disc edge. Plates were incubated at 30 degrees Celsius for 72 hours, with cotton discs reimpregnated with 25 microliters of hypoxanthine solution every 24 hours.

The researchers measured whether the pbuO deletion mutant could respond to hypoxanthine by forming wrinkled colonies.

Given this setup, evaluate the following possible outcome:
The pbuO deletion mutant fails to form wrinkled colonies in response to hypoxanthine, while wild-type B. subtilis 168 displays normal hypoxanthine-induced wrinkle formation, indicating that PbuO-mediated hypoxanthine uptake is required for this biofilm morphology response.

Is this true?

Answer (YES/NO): YES